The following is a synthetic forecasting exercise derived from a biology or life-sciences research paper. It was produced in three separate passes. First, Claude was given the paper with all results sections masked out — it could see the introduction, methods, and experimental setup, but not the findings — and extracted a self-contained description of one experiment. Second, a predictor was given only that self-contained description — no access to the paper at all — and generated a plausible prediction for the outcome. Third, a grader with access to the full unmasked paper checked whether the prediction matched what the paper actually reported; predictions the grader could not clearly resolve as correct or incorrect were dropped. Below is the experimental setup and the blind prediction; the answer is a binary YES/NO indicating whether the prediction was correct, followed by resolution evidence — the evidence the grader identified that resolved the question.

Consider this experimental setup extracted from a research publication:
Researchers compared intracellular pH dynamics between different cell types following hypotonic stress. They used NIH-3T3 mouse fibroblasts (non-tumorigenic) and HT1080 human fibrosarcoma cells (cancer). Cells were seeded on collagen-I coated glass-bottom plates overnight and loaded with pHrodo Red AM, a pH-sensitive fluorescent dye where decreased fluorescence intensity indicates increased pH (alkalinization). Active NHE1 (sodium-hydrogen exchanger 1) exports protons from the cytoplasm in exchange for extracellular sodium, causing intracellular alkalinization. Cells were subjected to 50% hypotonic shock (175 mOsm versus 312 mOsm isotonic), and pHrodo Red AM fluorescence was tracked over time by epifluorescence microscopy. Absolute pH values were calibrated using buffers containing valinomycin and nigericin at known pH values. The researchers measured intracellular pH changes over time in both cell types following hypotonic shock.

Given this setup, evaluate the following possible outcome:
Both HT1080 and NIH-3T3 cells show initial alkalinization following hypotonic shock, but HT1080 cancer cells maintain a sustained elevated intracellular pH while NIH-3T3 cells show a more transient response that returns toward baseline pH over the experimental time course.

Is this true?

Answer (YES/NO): NO